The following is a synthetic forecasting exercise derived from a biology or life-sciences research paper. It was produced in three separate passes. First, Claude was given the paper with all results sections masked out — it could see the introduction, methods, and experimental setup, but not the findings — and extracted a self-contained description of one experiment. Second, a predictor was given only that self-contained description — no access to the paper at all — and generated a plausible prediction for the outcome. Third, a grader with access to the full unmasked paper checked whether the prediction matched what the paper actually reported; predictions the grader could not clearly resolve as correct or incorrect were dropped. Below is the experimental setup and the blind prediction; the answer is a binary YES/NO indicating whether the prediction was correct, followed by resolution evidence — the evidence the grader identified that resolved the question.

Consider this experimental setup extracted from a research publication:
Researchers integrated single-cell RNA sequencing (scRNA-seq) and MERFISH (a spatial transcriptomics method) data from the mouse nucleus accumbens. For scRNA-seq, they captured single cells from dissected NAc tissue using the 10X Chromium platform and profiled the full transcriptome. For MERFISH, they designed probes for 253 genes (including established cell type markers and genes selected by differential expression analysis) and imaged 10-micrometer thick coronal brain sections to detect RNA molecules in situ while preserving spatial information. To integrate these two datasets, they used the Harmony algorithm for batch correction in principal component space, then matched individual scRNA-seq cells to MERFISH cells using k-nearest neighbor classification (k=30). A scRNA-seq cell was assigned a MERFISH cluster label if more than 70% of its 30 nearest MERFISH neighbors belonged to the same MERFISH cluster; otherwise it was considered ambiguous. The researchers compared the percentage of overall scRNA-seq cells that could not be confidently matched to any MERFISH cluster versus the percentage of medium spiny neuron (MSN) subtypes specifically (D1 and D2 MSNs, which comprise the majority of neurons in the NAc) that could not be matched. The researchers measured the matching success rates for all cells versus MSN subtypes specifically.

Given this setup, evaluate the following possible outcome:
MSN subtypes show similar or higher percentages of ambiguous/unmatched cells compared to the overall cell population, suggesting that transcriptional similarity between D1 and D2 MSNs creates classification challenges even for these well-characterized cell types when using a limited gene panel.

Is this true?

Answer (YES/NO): YES